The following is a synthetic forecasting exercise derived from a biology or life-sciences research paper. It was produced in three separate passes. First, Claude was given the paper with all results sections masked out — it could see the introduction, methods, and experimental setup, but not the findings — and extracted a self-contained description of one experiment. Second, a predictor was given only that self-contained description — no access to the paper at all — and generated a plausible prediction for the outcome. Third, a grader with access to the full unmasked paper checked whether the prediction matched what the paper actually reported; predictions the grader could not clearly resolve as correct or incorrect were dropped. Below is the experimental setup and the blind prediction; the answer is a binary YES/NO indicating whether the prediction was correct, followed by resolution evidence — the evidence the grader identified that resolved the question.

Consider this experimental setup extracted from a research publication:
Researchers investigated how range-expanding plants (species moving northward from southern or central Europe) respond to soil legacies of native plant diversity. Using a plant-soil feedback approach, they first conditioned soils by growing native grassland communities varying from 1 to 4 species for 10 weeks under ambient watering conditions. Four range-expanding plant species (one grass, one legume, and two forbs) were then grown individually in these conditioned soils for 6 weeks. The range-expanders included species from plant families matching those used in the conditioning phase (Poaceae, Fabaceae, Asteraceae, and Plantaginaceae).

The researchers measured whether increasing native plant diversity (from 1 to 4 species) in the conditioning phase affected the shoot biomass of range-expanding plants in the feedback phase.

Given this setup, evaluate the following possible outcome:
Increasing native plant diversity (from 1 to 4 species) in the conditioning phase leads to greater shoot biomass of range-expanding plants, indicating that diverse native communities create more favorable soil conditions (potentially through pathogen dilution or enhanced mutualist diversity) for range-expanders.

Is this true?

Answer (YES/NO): NO